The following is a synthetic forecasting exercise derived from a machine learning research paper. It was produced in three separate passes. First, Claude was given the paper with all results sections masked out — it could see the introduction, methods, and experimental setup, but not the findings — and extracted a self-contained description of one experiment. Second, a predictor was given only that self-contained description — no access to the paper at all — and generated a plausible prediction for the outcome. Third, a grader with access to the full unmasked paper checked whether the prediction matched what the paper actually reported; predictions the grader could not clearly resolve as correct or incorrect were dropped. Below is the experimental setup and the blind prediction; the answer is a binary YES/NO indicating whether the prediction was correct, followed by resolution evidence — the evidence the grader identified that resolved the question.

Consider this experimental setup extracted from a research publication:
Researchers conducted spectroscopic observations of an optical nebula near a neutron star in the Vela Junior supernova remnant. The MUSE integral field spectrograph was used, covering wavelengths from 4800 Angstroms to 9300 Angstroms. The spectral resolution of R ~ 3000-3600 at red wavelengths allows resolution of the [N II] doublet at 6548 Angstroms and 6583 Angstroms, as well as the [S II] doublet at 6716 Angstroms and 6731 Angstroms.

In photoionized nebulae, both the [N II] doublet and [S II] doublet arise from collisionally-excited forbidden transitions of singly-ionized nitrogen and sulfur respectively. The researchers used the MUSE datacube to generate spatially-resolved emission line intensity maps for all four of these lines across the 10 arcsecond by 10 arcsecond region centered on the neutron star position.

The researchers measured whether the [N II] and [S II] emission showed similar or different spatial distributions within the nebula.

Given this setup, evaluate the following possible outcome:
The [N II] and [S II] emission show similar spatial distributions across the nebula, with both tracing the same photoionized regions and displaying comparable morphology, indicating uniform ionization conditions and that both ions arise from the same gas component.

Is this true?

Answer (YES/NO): NO